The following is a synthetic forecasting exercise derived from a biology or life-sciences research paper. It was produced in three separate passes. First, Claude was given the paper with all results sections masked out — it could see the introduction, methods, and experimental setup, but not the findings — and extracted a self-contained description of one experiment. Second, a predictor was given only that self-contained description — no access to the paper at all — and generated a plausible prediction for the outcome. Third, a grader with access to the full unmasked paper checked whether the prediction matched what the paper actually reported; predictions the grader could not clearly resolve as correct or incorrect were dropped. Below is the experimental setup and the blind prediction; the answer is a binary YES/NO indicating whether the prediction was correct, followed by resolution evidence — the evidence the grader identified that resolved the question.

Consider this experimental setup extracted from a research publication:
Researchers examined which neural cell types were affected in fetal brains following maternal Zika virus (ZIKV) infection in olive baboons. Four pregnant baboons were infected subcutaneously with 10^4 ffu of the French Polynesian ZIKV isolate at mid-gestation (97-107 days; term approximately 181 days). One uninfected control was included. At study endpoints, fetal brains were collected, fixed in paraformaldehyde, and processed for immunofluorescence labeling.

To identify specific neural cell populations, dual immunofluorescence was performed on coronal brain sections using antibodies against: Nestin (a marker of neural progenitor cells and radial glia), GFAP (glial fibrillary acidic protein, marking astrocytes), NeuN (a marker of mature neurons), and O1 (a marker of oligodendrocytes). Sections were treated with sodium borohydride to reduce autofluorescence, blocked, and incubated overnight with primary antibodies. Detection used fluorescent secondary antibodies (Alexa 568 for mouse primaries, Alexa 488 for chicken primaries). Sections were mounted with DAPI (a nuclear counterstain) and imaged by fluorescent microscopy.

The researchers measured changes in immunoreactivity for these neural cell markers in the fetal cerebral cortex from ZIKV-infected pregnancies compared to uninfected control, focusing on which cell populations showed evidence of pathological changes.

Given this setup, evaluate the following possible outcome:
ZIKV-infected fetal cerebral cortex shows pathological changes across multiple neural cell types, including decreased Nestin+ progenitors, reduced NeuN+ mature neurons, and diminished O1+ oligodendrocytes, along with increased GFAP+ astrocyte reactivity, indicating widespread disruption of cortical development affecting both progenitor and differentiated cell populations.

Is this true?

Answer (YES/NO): NO